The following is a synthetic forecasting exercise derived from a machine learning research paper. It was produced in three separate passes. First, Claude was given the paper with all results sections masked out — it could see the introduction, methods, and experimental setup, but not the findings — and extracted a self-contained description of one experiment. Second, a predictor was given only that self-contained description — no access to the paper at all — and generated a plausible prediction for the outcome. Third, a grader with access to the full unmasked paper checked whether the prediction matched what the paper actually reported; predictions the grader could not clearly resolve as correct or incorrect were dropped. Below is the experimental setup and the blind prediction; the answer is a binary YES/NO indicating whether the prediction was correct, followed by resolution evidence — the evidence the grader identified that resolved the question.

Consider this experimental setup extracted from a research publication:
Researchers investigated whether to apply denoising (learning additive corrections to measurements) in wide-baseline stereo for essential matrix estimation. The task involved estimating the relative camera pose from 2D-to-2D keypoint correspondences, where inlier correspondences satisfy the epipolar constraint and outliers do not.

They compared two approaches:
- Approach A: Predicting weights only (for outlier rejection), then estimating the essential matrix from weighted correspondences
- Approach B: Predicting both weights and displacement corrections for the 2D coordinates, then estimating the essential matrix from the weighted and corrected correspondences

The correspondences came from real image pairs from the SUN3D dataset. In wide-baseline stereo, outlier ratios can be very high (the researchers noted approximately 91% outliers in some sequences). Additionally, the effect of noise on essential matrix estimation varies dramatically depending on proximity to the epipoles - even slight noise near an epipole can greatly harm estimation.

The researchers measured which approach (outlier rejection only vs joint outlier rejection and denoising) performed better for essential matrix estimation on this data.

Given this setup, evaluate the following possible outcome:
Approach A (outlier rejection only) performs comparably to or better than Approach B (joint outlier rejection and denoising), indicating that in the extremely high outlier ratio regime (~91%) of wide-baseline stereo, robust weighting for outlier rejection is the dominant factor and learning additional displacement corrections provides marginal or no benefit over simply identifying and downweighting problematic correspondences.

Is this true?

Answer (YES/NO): YES